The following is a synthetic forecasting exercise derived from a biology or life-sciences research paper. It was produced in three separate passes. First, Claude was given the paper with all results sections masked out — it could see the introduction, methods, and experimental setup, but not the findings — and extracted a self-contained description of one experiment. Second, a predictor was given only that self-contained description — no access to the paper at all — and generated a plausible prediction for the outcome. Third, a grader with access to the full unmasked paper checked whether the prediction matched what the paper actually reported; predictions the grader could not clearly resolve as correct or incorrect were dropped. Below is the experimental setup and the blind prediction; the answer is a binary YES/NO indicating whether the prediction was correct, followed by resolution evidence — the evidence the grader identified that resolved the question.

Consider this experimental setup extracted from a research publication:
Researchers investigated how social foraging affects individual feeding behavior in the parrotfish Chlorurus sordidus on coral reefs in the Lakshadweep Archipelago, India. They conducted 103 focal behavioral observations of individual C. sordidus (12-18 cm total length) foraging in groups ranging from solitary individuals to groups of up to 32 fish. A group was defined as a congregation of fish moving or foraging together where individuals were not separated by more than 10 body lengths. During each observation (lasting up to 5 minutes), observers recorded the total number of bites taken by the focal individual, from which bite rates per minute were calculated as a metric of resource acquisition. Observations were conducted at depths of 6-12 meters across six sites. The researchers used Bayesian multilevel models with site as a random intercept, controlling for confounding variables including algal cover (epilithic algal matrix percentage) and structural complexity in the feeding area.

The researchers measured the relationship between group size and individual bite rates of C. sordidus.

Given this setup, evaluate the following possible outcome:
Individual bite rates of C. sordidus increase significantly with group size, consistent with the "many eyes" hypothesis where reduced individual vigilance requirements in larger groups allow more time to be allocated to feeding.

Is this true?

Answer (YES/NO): NO